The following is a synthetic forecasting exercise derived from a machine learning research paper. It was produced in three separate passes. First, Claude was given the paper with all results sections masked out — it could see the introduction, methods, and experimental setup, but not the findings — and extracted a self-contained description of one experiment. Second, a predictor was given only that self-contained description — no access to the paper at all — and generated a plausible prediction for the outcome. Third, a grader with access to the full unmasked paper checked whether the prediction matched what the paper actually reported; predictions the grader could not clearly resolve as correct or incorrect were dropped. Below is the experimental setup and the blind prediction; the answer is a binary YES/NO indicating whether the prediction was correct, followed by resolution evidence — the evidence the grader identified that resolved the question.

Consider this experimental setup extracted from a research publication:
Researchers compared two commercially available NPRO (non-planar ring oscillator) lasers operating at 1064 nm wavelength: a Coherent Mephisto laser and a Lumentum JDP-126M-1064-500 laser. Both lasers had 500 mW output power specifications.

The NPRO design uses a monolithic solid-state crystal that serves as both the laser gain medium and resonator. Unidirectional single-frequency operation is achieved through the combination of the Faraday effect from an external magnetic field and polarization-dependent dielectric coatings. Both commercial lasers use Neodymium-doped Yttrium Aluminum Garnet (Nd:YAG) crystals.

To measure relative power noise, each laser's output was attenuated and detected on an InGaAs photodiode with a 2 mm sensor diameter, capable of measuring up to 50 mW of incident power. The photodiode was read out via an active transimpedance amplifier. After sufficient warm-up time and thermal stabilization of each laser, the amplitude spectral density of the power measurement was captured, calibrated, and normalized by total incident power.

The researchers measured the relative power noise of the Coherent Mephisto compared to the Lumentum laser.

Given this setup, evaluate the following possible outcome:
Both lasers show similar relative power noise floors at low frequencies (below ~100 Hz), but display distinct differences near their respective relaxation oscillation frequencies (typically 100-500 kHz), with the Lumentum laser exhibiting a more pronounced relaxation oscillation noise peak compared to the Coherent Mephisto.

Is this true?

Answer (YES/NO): NO